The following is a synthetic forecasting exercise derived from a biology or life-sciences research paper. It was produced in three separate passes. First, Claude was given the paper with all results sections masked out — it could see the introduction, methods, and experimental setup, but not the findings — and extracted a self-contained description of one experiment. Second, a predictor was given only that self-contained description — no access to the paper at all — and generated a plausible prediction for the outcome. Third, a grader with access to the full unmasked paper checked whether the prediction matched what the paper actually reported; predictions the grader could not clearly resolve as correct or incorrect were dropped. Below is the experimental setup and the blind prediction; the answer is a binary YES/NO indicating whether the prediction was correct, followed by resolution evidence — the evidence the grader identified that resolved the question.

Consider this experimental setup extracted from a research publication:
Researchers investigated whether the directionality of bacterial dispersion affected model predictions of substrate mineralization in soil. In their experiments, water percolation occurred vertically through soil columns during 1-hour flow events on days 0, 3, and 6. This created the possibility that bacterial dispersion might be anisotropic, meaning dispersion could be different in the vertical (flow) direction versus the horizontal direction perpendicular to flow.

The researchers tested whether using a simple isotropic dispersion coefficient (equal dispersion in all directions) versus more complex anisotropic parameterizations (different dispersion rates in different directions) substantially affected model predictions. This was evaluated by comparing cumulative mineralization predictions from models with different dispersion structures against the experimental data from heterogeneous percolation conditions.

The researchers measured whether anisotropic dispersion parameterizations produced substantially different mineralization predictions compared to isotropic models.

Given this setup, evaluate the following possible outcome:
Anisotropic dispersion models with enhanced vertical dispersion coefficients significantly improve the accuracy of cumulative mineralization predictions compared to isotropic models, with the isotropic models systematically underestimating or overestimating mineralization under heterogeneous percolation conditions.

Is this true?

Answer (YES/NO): NO